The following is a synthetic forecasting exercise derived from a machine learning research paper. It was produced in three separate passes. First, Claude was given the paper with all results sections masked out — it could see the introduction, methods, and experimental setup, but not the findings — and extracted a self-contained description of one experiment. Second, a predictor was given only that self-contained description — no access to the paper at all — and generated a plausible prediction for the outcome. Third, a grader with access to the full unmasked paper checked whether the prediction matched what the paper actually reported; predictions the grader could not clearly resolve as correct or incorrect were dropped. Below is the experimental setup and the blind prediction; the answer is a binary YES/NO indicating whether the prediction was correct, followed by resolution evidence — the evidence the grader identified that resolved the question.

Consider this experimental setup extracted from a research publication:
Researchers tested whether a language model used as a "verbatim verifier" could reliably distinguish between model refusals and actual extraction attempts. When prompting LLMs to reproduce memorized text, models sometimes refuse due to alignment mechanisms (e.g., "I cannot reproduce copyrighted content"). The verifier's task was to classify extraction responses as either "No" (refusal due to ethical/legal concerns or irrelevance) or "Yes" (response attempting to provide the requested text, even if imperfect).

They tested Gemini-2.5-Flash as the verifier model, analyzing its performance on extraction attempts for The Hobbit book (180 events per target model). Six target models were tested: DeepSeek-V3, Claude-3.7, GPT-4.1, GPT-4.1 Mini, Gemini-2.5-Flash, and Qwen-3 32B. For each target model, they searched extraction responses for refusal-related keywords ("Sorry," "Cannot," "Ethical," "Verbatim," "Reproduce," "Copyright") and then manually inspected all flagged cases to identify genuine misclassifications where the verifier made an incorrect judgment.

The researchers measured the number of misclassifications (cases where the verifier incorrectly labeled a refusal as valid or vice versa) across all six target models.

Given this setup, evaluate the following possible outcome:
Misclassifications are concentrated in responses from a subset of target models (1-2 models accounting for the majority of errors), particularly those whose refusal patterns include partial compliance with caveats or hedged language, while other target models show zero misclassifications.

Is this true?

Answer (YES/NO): YES